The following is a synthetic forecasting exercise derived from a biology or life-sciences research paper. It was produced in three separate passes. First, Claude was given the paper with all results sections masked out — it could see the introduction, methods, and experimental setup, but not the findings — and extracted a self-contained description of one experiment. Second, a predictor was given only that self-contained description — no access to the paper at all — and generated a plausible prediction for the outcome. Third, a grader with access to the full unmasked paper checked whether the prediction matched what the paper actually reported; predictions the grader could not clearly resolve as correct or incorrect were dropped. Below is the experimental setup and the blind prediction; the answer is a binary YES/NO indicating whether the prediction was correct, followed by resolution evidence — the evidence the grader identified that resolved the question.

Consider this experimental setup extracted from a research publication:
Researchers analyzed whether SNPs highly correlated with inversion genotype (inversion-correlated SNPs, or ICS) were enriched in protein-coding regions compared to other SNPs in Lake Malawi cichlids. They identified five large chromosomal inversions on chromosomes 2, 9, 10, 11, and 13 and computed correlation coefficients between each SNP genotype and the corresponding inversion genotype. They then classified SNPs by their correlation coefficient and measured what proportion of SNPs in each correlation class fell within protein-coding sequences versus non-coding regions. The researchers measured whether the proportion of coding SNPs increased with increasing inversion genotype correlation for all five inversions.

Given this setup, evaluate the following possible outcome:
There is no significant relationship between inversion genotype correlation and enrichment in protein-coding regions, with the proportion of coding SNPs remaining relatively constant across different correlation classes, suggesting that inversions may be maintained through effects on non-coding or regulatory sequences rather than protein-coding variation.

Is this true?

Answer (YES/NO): NO